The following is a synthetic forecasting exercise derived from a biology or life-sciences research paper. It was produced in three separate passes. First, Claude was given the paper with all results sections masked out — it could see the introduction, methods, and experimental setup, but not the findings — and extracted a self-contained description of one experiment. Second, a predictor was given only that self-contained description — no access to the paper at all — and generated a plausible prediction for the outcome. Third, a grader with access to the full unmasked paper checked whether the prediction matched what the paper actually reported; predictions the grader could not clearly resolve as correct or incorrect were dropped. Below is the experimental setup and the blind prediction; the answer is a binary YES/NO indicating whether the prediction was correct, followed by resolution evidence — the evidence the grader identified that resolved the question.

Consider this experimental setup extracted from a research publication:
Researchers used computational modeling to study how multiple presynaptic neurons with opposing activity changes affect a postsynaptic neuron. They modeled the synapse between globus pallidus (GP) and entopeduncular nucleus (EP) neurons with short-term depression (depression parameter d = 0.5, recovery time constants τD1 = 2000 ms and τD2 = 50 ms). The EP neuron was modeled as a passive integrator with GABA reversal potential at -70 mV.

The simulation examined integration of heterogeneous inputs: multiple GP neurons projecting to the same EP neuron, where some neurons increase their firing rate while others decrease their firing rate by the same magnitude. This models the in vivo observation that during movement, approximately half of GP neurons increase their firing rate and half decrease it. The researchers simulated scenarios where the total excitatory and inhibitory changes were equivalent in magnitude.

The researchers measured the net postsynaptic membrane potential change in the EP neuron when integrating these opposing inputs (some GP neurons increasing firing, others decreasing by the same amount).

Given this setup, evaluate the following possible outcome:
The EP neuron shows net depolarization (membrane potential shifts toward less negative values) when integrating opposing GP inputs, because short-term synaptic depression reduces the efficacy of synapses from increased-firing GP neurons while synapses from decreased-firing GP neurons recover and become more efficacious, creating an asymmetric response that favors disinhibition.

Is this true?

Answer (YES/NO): NO